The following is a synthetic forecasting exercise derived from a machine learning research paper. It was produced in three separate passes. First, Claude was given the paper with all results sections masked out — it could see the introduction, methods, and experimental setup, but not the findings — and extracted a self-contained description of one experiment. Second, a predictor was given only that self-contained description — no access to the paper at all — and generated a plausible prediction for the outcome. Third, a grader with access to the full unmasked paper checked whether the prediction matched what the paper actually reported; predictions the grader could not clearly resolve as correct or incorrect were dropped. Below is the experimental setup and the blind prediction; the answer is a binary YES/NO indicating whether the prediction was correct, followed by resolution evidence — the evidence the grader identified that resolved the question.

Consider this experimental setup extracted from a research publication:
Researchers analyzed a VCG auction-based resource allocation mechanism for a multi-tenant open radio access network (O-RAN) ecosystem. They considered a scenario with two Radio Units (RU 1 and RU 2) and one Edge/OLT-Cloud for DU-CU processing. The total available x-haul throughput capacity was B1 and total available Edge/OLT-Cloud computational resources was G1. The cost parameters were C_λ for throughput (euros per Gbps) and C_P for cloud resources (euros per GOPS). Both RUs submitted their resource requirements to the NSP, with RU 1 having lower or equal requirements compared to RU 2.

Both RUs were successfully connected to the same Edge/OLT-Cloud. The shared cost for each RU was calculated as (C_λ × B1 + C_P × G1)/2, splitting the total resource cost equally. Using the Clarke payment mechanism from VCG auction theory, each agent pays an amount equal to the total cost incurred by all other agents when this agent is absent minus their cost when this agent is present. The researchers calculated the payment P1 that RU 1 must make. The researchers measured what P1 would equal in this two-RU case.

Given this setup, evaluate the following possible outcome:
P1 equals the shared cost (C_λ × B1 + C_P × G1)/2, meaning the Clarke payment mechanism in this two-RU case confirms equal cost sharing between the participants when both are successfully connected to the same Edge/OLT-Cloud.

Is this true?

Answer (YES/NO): YES